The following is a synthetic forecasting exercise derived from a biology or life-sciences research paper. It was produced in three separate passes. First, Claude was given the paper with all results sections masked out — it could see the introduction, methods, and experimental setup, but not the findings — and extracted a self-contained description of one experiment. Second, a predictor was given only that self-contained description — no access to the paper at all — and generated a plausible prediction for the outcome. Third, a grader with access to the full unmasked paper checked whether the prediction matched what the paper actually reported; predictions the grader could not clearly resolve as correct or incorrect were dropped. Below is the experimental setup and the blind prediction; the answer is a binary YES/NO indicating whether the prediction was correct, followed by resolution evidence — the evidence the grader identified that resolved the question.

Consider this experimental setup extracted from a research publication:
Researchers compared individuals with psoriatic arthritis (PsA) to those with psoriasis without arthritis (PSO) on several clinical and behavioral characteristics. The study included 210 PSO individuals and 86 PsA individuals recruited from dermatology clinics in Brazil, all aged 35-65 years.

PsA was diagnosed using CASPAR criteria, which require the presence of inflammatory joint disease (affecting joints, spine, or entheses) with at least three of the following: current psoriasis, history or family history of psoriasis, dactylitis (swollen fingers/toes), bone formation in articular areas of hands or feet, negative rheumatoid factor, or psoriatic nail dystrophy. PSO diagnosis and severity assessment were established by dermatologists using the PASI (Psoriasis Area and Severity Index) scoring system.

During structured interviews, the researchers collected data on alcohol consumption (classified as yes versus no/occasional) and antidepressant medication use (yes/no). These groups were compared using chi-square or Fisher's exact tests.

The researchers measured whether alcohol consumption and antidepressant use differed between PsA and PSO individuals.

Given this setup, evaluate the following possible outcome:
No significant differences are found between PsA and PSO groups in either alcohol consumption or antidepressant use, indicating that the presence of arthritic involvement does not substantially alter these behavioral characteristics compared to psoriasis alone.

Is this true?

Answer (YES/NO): NO